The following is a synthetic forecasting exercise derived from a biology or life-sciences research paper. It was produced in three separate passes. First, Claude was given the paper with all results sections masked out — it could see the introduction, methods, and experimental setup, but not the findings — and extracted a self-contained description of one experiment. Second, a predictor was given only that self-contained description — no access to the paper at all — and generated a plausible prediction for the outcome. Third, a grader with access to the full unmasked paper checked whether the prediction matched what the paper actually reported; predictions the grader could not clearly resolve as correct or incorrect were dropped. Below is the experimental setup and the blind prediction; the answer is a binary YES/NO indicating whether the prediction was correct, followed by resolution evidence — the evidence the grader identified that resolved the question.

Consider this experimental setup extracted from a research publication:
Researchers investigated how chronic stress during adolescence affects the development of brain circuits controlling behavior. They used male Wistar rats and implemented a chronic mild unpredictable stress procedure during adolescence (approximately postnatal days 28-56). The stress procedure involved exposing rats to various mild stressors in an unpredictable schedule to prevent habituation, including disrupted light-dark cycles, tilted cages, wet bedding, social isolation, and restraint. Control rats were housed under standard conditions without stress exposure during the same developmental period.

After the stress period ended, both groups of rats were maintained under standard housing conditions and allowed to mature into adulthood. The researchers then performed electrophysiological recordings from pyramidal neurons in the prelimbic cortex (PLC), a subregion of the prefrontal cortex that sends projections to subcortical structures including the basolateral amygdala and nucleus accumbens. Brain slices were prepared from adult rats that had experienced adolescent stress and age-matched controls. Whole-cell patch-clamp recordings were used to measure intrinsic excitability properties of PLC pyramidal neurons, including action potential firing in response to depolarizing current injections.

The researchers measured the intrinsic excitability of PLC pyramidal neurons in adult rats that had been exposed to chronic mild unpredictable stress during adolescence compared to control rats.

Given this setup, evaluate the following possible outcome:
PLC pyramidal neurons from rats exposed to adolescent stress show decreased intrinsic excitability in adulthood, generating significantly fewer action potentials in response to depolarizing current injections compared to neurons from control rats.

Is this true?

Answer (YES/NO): YES